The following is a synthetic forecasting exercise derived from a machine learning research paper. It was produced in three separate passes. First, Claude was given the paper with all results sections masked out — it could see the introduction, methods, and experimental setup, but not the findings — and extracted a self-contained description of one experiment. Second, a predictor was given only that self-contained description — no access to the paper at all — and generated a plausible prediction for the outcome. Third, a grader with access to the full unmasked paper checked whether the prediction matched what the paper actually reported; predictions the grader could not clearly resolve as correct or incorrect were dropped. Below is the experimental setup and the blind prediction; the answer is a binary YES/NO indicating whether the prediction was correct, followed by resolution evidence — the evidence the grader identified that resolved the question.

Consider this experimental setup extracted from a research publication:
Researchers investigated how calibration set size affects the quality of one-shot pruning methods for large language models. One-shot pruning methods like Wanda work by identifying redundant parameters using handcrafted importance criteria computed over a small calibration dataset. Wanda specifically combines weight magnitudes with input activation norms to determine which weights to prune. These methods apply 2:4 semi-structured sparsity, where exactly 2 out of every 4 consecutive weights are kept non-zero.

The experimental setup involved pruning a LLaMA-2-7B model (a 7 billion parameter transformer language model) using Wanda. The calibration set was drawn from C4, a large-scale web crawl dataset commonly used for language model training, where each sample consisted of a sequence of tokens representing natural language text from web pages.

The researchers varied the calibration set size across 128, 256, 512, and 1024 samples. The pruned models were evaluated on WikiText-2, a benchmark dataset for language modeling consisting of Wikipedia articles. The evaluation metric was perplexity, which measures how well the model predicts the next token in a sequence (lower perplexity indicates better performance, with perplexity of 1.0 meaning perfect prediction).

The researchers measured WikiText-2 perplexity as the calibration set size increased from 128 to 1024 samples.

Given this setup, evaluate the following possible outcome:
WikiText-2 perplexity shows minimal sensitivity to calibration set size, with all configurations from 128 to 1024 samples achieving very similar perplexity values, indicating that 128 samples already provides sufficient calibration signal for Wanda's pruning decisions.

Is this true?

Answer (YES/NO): NO